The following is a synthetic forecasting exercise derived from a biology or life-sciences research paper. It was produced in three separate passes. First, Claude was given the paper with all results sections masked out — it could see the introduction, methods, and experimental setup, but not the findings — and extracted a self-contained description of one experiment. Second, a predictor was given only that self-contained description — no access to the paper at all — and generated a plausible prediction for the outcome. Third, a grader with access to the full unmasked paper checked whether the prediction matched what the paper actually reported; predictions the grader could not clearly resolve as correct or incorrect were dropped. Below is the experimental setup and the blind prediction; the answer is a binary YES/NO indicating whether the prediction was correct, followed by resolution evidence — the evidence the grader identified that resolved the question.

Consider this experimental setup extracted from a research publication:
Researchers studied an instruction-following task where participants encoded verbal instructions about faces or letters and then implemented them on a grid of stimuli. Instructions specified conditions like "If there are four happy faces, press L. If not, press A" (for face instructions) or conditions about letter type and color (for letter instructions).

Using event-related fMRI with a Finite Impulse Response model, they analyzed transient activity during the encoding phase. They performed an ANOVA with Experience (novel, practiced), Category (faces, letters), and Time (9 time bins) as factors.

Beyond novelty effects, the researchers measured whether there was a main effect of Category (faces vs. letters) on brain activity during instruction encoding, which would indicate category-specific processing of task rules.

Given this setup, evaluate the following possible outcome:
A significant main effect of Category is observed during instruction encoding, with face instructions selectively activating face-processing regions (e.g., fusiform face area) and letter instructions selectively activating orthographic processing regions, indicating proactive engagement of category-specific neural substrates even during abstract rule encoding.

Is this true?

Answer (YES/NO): NO